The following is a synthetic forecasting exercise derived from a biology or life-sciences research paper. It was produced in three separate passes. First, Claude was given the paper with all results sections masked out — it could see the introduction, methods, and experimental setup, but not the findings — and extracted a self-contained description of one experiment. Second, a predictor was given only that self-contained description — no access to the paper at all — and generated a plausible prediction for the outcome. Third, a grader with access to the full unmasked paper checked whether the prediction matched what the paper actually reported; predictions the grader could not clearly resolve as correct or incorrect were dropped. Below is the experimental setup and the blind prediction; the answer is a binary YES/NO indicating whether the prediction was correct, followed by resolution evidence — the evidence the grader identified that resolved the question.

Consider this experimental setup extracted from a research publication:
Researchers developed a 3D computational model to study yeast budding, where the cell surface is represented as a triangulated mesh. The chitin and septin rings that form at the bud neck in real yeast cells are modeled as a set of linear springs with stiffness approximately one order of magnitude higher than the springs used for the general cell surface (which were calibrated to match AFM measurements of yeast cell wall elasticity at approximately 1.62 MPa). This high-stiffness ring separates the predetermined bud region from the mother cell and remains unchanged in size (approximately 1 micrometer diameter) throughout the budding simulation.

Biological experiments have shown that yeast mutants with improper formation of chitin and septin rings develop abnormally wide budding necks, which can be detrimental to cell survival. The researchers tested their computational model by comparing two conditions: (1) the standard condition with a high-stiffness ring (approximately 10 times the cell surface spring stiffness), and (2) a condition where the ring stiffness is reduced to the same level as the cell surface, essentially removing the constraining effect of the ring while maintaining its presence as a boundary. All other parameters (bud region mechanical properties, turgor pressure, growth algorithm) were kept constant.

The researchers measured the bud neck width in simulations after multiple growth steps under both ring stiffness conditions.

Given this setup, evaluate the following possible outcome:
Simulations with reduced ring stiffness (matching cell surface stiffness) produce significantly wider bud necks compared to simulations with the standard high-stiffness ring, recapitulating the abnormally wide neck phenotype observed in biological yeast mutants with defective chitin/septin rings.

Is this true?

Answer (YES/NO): YES